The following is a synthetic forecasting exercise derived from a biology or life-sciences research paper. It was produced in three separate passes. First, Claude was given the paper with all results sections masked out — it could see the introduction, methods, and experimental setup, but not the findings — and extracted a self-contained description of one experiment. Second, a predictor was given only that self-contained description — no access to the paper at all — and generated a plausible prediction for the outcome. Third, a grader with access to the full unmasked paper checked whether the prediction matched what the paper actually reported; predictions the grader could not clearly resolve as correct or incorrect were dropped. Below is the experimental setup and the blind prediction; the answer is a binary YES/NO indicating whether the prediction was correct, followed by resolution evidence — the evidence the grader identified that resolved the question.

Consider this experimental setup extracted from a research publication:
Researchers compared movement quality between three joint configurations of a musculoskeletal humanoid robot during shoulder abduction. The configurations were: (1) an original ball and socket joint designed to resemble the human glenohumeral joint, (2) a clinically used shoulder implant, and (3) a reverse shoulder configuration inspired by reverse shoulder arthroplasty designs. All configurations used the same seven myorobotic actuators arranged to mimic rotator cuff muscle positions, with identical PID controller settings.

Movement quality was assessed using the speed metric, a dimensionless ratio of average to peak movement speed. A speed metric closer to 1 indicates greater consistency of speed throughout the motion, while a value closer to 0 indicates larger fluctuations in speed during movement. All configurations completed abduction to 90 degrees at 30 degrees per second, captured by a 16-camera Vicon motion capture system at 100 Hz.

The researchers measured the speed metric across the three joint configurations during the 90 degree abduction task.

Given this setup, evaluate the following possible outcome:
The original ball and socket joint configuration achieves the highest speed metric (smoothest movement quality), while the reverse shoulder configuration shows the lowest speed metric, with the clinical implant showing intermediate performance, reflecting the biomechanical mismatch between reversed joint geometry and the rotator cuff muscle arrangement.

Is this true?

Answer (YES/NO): NO